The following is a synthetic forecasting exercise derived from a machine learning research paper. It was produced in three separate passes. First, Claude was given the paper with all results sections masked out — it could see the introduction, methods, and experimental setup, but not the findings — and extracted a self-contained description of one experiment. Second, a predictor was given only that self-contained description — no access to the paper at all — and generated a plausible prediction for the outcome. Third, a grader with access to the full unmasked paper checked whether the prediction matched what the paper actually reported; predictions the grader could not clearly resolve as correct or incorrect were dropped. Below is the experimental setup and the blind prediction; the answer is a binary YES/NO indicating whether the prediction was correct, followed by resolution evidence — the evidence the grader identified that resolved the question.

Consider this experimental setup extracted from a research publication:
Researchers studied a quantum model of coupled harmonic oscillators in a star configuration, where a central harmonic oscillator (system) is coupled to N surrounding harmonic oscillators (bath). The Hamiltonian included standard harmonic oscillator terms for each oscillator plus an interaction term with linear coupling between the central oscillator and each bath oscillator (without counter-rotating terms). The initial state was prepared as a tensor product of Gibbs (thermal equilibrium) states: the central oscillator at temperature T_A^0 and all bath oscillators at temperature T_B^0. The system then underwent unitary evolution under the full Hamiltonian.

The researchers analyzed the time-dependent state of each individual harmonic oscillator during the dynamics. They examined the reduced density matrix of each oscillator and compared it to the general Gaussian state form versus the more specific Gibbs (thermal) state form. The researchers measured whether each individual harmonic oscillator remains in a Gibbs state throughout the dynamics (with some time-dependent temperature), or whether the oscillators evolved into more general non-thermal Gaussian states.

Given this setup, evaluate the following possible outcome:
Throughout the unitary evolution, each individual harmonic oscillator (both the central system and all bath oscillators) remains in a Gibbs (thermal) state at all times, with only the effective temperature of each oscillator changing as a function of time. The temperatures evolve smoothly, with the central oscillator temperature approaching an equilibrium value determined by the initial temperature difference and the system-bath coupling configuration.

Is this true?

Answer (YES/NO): YES